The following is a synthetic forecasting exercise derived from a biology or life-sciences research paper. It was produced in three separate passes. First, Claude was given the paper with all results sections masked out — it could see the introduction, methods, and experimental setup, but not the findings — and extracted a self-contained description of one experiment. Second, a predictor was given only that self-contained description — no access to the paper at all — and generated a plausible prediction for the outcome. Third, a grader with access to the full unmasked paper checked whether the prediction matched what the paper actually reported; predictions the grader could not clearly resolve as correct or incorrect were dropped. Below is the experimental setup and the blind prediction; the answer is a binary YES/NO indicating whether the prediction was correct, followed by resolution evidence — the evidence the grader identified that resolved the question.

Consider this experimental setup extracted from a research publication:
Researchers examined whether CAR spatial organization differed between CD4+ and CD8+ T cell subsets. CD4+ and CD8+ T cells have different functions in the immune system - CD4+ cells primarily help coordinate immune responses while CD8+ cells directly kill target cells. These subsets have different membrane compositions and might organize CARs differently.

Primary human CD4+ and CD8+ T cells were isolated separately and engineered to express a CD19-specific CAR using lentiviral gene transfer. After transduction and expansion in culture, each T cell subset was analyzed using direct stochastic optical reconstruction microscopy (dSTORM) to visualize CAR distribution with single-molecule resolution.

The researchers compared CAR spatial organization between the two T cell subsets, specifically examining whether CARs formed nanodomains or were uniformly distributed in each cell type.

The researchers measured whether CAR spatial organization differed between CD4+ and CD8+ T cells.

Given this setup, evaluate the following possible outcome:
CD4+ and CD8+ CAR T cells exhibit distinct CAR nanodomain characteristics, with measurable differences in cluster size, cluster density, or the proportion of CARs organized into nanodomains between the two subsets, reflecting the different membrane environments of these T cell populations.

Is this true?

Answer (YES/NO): NO